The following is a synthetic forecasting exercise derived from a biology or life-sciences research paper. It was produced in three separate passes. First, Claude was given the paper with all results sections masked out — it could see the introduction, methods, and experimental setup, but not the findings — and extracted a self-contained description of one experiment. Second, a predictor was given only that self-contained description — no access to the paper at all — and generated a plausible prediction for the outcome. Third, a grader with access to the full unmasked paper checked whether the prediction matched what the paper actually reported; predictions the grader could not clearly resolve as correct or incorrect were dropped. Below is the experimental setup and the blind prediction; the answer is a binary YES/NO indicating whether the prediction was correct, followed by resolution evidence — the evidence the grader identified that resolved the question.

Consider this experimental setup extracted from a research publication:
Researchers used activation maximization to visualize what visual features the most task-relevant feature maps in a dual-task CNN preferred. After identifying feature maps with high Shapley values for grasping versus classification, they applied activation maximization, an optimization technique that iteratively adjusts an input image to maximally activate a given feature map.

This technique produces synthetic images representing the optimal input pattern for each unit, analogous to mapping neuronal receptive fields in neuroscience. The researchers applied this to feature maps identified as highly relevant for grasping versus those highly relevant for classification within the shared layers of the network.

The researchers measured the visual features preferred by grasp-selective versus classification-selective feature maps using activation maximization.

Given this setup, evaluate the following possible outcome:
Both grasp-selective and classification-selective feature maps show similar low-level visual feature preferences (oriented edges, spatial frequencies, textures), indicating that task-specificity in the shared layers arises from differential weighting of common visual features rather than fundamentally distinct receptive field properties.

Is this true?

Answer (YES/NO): NO